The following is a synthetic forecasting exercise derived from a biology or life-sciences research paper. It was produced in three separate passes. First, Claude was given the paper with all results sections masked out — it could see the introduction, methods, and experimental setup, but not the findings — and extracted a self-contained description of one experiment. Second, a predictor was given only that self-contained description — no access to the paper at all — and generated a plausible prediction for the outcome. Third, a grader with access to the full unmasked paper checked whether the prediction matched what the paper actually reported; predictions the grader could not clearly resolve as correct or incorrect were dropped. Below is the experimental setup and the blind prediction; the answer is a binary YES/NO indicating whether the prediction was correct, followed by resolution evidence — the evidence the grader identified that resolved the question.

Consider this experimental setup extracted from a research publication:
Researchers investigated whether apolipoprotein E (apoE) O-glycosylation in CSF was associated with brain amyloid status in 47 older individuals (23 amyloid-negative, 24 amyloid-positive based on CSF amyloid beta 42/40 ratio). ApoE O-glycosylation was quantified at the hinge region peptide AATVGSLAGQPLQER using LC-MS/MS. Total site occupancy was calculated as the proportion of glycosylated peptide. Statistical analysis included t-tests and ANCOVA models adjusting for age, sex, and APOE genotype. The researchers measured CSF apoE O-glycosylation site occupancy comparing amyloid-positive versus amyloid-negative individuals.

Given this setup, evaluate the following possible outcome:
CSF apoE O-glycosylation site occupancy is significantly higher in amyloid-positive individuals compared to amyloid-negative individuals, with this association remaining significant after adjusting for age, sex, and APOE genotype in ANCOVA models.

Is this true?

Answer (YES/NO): NO